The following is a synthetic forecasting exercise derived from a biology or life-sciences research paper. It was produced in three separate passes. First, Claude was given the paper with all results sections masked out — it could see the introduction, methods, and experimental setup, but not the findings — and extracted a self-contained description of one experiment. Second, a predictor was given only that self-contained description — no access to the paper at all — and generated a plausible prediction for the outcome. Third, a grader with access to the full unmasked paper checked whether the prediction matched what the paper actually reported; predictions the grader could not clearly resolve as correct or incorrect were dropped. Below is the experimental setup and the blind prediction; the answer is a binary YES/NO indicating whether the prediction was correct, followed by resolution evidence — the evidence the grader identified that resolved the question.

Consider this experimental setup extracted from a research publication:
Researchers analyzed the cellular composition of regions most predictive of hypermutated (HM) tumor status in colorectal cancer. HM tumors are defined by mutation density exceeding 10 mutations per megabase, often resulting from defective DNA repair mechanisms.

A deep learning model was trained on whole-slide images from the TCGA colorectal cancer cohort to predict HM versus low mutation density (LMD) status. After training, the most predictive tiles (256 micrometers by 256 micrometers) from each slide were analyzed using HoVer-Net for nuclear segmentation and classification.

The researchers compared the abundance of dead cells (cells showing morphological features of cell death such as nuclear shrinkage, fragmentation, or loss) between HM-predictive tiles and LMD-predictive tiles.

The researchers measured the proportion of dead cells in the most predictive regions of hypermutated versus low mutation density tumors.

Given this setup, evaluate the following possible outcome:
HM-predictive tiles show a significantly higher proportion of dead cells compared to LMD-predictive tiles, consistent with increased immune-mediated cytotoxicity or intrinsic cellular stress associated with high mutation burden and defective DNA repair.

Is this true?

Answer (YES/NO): NO